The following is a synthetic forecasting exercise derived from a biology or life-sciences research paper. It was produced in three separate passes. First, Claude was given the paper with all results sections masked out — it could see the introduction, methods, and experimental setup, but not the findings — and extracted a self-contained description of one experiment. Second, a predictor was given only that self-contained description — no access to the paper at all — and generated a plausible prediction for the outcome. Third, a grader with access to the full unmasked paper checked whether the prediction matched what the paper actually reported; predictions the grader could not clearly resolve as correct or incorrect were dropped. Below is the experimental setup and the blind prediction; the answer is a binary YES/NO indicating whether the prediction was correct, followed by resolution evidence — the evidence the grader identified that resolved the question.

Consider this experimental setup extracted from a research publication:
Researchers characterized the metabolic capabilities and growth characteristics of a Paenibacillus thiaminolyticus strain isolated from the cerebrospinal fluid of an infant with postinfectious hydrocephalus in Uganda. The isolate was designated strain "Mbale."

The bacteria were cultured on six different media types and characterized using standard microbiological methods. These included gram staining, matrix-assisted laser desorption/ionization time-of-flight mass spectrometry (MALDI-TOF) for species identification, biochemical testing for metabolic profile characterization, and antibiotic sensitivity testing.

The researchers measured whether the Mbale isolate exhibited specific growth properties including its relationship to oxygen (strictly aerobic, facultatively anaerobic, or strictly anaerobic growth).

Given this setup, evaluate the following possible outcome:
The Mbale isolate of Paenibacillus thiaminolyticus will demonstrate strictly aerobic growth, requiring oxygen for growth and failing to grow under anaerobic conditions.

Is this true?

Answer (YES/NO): NO